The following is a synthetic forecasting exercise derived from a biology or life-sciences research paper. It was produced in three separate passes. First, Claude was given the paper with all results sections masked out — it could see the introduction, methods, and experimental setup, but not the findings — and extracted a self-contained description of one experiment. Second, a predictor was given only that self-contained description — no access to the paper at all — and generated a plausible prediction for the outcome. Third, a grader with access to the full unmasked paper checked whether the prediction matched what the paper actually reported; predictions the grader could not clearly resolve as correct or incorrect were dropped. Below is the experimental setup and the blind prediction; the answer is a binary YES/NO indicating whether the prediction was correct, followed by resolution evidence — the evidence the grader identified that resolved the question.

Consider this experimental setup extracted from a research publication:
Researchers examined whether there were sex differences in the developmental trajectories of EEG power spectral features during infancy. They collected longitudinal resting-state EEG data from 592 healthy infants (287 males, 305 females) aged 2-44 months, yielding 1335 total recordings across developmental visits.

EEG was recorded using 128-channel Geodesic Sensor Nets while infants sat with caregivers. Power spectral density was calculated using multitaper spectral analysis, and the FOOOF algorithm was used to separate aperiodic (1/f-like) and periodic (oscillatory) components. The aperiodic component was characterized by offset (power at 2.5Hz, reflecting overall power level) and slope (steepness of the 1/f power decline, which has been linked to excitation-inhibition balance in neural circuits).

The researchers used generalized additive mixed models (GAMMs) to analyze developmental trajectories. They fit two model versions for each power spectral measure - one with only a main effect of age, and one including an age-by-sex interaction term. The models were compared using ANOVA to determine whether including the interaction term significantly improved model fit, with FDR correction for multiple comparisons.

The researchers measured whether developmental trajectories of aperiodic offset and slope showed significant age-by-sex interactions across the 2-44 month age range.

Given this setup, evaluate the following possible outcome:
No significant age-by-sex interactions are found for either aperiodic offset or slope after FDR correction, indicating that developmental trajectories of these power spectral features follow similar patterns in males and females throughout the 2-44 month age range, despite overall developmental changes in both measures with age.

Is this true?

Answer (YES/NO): NO